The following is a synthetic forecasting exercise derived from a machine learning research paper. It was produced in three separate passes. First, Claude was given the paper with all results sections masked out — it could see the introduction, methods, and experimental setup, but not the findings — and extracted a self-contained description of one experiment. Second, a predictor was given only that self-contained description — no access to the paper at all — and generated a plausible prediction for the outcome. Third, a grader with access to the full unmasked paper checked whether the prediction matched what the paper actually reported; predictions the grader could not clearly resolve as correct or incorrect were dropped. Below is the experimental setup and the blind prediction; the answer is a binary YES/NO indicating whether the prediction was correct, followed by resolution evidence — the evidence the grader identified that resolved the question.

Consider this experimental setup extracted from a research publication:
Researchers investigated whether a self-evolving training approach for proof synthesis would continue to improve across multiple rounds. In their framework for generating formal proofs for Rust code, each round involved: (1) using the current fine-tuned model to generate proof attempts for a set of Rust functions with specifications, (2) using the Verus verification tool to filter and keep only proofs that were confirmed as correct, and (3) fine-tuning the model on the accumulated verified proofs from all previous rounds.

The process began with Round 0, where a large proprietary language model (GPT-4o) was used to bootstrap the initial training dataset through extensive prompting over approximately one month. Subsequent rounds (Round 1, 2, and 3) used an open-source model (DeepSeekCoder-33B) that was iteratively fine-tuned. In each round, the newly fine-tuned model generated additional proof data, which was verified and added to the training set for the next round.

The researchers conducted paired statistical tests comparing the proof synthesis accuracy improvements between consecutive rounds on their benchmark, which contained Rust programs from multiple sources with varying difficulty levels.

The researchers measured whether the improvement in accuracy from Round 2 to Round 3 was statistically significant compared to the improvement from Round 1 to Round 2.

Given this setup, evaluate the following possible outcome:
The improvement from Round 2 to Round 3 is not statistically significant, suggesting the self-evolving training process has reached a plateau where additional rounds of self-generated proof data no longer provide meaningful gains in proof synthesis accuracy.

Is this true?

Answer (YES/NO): YES